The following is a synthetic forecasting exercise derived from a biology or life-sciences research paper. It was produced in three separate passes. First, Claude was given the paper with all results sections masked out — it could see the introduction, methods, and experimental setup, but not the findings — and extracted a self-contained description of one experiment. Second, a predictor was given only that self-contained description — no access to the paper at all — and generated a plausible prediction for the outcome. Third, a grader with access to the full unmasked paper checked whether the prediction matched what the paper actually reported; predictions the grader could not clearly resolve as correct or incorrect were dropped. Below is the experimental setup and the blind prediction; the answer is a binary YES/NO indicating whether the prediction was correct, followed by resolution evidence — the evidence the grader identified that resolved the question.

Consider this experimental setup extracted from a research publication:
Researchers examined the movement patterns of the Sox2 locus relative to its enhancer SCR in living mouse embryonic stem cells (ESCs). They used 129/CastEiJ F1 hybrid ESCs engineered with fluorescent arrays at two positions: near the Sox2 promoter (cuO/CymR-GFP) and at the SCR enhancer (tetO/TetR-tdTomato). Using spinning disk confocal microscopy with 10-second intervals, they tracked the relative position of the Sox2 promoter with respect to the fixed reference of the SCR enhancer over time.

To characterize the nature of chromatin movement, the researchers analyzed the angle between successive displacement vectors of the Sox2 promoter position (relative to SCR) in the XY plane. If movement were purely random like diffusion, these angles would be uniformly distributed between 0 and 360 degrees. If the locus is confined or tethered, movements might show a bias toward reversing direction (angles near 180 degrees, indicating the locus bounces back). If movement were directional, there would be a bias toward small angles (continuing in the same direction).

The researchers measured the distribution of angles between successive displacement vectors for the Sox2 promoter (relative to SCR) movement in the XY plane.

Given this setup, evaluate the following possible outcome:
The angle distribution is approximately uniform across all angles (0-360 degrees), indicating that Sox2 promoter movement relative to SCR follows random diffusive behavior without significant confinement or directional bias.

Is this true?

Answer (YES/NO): NO